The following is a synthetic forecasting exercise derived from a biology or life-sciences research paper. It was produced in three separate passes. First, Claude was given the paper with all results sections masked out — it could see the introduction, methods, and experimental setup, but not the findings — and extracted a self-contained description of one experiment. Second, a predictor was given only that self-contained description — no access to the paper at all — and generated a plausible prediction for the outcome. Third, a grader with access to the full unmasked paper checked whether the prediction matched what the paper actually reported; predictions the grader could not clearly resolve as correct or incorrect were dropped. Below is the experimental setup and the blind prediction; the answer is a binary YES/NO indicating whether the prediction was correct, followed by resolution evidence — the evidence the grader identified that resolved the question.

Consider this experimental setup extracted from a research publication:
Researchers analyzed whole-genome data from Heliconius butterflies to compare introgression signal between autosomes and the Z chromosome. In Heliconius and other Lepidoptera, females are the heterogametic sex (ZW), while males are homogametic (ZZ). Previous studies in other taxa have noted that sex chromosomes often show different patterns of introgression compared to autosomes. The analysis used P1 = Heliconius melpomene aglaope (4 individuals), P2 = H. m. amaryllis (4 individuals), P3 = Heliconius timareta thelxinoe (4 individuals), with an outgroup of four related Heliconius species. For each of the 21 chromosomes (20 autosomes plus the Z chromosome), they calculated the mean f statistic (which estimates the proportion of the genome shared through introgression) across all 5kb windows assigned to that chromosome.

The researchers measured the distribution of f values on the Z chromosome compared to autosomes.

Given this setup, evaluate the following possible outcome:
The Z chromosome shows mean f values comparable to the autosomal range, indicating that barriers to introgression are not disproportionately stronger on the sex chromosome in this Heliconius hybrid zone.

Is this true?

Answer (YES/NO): NO